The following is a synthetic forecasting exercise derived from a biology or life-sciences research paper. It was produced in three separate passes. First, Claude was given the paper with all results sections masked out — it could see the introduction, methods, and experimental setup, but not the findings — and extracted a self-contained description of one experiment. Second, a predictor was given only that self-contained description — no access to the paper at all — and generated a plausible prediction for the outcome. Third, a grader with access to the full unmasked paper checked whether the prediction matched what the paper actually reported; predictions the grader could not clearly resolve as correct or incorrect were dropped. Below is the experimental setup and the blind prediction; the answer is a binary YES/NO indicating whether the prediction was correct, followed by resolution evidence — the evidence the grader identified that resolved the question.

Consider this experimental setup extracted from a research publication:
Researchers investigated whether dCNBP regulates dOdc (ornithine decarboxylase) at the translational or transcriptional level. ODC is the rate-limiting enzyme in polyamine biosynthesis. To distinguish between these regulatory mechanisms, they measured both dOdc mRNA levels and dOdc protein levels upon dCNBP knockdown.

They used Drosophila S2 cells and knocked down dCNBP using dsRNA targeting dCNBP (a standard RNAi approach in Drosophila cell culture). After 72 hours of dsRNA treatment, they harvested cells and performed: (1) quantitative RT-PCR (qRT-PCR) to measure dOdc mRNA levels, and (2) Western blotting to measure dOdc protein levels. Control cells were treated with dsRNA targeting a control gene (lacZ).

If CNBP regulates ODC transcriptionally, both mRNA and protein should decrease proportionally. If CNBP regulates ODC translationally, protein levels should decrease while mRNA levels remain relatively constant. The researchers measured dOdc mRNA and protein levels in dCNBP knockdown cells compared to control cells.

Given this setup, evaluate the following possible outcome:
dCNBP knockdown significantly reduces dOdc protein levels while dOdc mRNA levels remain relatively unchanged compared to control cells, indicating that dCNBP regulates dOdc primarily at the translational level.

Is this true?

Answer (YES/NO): YES